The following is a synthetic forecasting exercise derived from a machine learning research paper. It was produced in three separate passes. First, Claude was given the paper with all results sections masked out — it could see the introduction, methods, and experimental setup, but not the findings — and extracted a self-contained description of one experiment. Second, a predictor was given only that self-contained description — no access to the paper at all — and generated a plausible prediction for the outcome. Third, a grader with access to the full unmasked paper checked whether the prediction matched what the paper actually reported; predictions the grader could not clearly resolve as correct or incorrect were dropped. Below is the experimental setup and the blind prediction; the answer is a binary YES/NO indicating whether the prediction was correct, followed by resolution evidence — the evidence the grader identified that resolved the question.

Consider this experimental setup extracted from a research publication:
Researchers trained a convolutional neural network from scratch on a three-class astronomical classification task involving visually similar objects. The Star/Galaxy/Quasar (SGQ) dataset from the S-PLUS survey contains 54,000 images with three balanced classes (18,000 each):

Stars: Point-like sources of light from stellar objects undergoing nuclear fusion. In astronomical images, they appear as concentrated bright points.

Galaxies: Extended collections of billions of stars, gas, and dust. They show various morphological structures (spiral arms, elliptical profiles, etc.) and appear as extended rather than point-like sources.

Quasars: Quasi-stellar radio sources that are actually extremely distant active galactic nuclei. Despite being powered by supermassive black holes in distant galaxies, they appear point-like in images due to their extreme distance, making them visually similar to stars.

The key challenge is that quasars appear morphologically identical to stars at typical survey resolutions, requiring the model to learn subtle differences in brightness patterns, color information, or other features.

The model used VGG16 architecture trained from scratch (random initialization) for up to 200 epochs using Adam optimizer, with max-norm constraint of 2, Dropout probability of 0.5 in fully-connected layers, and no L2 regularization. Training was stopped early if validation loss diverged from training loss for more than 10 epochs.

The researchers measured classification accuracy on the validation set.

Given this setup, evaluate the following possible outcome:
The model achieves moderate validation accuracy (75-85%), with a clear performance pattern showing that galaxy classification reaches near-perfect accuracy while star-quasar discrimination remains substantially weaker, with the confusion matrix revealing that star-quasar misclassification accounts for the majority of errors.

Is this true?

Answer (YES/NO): NO